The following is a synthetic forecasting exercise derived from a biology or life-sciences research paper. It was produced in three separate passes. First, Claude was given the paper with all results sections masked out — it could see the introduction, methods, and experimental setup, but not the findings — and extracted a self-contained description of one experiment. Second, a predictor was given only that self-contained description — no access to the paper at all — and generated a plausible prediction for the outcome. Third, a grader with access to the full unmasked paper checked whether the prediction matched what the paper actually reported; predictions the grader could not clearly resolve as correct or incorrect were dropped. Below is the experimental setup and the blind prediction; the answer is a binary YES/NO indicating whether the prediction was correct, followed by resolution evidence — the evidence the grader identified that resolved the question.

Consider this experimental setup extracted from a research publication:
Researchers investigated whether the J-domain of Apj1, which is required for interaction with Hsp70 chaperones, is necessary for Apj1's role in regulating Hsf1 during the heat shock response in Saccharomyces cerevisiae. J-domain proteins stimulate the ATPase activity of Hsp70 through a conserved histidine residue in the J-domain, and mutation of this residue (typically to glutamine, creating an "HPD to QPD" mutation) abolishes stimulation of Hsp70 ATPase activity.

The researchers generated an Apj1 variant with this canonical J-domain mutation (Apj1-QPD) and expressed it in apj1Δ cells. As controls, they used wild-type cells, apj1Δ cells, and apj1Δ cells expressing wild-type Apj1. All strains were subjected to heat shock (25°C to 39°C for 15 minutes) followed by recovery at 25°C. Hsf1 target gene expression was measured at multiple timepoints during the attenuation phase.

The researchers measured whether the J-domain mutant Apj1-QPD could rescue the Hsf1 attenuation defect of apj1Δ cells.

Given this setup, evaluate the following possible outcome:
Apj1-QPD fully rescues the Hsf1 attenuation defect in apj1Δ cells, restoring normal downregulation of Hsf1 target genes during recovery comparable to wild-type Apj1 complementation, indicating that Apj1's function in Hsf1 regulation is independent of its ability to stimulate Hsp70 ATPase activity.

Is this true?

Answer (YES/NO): NO